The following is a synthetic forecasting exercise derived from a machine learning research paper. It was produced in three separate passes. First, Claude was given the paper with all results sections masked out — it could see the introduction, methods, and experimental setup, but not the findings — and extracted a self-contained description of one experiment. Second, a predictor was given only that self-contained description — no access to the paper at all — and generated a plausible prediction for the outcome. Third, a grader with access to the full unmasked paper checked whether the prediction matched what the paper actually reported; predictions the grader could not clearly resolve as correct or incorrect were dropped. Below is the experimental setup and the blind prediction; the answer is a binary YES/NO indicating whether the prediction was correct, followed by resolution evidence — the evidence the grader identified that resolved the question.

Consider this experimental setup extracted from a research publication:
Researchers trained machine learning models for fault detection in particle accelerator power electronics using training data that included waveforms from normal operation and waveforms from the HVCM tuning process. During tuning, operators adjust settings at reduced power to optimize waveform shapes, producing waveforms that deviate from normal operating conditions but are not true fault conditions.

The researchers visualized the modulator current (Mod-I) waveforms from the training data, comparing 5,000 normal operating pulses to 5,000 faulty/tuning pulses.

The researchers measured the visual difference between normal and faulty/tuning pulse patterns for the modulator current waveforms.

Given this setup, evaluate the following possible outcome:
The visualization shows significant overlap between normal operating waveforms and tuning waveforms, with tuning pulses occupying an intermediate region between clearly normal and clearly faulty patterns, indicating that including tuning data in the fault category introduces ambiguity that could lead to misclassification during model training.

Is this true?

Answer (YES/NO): NO